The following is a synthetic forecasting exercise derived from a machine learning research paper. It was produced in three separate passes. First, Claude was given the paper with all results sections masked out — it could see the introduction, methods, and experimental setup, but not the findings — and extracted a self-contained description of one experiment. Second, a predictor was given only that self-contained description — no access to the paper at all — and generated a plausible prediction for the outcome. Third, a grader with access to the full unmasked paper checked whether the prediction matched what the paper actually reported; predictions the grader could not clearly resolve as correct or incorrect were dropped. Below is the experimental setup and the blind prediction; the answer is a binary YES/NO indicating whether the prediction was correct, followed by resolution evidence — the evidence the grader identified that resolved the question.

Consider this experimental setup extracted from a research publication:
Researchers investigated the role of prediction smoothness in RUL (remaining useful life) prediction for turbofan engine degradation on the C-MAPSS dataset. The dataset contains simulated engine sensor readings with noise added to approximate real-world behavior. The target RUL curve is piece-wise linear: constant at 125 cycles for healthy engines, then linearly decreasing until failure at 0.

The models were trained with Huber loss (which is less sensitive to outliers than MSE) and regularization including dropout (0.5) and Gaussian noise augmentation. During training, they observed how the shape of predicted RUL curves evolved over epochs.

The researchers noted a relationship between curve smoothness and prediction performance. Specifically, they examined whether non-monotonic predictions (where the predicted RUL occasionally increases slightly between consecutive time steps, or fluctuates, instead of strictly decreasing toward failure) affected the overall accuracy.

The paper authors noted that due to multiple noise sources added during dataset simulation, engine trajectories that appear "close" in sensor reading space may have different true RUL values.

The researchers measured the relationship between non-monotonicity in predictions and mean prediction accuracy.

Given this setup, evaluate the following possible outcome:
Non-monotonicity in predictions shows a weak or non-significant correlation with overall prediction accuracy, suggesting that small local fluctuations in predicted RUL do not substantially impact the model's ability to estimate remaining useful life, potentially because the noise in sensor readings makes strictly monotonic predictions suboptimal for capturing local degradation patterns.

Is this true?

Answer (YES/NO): NO